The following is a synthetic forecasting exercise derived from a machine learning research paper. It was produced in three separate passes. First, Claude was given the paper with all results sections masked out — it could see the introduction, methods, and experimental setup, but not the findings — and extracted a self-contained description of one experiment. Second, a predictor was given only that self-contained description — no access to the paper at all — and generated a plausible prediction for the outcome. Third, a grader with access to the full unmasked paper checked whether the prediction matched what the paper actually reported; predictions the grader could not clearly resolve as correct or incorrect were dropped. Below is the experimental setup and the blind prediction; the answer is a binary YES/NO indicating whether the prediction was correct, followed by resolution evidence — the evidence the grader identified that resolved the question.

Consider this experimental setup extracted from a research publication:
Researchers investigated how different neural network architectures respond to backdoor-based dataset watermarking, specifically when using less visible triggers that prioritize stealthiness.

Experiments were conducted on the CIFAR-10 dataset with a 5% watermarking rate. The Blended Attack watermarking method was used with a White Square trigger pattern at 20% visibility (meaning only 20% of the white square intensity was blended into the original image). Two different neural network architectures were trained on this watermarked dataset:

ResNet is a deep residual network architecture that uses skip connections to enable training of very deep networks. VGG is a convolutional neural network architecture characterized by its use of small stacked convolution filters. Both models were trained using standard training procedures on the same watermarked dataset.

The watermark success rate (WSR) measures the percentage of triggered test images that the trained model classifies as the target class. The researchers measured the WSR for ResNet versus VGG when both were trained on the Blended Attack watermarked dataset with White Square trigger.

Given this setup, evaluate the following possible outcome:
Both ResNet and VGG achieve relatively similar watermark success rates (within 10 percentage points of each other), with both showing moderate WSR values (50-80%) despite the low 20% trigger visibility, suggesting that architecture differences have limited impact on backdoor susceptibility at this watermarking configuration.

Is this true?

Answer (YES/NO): NO